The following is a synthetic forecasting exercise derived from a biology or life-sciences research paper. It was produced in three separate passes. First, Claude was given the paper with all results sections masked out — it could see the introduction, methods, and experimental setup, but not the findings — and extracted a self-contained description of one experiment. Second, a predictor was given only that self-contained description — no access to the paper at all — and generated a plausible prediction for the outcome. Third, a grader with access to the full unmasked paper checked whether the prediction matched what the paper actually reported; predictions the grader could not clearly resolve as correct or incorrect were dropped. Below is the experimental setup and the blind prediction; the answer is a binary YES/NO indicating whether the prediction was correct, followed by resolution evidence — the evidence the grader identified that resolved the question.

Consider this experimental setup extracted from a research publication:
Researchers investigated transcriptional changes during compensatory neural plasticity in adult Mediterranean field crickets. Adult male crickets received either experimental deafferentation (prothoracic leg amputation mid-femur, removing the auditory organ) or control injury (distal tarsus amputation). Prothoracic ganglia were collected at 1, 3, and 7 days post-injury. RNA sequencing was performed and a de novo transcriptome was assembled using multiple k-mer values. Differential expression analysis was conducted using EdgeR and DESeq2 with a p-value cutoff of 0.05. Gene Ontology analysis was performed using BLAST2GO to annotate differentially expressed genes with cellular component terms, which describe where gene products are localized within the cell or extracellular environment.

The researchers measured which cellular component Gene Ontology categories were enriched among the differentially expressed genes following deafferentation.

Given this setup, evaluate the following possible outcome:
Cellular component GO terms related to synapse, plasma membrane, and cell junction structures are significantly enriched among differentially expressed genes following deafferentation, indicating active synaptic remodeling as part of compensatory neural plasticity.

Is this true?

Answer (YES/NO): NO